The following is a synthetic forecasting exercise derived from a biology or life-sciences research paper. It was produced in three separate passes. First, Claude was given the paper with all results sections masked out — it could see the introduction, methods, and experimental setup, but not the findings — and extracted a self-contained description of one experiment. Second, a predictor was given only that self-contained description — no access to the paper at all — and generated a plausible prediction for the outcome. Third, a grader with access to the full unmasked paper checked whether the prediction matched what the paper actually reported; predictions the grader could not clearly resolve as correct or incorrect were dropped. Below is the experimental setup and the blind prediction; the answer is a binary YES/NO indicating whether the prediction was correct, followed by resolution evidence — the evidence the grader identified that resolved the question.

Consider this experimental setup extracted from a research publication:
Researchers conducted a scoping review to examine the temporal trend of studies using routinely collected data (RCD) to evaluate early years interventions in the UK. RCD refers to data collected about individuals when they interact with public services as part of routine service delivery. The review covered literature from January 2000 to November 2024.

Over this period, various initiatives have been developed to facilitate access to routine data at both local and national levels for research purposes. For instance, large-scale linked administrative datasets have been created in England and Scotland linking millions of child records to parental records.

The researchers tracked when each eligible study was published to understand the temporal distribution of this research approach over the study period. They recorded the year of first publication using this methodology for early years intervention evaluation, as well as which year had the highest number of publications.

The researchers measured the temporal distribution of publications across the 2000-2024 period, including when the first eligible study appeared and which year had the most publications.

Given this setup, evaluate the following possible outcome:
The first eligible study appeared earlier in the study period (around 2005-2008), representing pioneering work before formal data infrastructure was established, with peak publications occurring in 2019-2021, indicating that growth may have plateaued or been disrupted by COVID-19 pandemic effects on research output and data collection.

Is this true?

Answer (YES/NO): NO